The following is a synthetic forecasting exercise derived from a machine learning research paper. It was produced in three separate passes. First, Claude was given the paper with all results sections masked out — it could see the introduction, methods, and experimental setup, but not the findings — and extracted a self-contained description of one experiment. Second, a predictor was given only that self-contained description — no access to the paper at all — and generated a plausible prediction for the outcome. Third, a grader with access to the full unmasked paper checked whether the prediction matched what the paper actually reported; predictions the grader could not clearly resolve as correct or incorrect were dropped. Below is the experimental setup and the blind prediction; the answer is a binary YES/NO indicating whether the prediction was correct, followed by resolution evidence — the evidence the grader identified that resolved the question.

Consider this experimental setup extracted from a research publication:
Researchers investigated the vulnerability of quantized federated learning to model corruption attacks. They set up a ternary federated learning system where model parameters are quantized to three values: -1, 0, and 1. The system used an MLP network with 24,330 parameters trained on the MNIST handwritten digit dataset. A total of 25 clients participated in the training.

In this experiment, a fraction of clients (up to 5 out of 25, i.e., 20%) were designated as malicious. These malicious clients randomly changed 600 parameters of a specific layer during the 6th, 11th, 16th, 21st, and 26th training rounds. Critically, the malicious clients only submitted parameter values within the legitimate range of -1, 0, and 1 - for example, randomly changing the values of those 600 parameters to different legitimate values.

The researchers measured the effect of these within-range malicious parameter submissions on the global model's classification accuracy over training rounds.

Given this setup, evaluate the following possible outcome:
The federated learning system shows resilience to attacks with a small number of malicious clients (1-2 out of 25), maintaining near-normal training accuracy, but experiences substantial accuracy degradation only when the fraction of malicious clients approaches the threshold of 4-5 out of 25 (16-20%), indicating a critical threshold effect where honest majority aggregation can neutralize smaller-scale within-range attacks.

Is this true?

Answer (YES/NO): NO